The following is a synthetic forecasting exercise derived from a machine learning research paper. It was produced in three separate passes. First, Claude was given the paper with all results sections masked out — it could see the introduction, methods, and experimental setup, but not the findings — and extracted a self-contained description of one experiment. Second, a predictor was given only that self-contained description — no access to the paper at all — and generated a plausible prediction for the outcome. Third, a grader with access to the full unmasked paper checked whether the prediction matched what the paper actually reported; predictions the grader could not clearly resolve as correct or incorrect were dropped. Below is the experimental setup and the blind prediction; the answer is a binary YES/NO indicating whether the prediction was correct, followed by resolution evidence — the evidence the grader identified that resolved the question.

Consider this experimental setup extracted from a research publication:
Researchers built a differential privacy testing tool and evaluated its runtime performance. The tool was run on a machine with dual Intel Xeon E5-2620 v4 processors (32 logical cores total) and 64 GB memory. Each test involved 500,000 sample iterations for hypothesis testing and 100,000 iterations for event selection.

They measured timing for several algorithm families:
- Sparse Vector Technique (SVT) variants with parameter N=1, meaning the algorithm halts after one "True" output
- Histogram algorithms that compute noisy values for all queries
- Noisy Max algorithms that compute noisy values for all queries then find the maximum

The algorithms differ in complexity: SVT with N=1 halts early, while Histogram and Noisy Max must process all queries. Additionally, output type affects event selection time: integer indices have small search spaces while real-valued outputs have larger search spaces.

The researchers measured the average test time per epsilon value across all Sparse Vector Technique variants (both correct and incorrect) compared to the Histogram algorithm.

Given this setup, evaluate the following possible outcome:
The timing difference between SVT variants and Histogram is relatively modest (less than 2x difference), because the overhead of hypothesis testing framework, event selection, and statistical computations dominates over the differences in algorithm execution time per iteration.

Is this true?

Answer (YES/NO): NO